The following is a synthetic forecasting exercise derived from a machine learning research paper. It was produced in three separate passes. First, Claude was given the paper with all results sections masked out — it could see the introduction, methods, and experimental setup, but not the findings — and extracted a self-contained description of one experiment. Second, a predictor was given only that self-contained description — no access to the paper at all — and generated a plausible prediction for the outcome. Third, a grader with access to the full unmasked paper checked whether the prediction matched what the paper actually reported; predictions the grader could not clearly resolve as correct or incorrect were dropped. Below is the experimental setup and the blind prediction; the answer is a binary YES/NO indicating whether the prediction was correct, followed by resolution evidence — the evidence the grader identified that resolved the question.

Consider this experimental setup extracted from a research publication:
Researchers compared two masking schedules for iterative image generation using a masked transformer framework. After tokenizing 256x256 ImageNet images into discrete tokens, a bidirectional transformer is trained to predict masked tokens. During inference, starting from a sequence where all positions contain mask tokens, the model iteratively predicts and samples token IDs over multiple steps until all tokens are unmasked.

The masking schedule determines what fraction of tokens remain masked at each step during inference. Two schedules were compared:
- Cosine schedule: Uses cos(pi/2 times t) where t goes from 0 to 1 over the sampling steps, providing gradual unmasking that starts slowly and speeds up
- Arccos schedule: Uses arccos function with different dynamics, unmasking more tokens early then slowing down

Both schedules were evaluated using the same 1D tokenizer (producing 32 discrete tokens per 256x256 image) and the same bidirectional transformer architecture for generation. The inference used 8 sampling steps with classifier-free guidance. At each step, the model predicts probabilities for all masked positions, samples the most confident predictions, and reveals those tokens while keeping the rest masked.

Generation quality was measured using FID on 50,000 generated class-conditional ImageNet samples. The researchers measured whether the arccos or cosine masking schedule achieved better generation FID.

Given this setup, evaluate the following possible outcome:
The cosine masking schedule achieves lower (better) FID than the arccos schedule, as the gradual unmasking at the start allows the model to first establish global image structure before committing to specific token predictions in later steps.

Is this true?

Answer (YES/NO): NO